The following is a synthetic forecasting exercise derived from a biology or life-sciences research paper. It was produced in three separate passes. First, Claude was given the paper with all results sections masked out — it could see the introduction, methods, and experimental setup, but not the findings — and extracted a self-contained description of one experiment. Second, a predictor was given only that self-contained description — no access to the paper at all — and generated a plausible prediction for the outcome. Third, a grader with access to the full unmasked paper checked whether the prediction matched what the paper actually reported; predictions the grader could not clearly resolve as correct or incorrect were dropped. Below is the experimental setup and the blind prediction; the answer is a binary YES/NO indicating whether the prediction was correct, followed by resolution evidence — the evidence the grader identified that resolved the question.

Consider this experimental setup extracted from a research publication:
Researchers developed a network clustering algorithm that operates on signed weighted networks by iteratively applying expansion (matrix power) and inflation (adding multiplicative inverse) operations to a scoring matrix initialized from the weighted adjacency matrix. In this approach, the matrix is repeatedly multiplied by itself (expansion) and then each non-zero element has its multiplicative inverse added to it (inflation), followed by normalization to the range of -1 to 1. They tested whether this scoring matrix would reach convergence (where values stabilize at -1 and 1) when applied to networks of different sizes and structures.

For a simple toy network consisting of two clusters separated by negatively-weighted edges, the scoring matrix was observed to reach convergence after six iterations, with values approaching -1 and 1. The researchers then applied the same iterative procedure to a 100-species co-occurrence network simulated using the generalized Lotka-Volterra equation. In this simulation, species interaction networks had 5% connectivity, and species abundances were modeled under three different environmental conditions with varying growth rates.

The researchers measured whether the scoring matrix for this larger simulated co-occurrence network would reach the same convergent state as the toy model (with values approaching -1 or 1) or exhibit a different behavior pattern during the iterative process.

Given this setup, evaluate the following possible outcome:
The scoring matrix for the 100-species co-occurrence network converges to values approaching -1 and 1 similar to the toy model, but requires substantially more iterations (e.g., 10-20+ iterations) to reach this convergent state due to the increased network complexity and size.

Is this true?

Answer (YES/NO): NO